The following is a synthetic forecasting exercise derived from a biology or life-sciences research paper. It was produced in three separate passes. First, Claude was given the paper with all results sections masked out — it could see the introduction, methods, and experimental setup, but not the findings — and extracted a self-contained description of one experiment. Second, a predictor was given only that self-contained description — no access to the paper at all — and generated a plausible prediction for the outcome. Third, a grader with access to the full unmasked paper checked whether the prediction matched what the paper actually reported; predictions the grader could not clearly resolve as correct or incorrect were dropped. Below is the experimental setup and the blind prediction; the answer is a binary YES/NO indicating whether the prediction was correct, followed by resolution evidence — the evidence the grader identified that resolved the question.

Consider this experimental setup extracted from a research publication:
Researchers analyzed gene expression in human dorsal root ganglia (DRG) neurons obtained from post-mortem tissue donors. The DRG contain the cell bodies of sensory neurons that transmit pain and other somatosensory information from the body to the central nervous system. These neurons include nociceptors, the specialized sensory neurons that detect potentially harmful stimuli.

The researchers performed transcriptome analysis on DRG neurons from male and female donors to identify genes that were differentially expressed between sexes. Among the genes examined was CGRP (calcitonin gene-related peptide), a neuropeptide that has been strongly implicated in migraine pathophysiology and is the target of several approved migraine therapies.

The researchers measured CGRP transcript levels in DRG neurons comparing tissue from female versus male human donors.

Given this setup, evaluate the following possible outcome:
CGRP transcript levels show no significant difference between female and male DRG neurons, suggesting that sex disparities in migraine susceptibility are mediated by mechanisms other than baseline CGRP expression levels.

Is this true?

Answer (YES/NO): NO